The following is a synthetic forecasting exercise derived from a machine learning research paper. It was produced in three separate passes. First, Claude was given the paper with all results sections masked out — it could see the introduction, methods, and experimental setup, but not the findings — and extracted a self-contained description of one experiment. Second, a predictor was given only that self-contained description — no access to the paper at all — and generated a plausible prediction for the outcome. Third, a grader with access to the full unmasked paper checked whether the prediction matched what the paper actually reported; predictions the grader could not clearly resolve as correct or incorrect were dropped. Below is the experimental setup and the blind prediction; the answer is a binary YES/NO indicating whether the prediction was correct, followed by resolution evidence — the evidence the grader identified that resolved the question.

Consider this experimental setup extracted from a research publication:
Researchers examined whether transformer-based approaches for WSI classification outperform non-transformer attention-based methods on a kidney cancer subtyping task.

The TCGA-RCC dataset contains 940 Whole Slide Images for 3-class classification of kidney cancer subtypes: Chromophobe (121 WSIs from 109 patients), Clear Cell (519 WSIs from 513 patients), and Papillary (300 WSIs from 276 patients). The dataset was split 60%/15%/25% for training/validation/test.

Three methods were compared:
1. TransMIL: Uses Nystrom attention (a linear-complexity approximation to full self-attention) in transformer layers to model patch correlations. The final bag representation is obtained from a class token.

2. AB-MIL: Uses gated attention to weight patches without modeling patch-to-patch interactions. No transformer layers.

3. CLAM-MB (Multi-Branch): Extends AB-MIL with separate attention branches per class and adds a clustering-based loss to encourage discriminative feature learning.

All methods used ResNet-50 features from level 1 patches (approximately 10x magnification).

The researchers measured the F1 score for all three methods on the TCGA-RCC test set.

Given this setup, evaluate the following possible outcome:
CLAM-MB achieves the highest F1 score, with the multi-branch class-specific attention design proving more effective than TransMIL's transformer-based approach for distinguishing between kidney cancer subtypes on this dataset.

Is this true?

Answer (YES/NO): YES